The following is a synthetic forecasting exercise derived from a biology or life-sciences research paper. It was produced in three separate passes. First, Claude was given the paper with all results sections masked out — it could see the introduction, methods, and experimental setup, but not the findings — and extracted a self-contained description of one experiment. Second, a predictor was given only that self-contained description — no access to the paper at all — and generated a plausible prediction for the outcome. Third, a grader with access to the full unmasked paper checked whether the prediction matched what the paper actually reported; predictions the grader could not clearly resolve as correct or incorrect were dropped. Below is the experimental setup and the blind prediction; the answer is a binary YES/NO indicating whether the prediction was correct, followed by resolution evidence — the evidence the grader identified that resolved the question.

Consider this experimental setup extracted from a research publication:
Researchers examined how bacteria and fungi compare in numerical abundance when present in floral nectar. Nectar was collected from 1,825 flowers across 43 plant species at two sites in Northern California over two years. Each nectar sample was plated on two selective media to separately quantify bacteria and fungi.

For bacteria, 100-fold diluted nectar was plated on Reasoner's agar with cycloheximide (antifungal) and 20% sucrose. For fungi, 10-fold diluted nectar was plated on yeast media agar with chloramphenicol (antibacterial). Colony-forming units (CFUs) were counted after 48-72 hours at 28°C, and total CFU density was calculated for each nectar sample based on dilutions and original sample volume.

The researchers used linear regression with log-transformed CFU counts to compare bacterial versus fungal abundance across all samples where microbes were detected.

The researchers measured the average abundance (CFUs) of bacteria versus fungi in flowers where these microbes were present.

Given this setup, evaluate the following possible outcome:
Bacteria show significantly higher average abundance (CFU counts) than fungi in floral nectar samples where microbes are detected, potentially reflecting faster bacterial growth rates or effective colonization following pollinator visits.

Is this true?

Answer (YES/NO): YES